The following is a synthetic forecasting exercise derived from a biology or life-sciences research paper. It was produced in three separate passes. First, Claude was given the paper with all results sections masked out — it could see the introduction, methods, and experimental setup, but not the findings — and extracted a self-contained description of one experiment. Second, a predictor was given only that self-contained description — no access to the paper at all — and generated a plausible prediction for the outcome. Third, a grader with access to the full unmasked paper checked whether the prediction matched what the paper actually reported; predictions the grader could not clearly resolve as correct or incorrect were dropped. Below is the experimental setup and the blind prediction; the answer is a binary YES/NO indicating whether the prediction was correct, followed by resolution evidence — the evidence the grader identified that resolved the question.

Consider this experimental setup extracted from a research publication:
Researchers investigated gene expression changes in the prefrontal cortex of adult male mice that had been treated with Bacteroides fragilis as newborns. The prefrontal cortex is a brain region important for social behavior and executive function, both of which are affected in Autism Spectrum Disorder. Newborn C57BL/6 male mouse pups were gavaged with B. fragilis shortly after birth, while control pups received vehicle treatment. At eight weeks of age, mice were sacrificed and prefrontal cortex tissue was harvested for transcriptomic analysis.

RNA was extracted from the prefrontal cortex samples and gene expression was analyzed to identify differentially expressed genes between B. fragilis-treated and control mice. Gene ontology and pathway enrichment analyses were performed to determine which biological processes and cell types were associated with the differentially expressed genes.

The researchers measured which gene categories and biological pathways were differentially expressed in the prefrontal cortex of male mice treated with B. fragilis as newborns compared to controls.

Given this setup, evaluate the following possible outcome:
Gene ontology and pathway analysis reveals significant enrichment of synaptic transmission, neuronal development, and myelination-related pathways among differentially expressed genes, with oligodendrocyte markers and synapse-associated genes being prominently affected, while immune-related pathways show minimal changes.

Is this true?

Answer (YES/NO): NO